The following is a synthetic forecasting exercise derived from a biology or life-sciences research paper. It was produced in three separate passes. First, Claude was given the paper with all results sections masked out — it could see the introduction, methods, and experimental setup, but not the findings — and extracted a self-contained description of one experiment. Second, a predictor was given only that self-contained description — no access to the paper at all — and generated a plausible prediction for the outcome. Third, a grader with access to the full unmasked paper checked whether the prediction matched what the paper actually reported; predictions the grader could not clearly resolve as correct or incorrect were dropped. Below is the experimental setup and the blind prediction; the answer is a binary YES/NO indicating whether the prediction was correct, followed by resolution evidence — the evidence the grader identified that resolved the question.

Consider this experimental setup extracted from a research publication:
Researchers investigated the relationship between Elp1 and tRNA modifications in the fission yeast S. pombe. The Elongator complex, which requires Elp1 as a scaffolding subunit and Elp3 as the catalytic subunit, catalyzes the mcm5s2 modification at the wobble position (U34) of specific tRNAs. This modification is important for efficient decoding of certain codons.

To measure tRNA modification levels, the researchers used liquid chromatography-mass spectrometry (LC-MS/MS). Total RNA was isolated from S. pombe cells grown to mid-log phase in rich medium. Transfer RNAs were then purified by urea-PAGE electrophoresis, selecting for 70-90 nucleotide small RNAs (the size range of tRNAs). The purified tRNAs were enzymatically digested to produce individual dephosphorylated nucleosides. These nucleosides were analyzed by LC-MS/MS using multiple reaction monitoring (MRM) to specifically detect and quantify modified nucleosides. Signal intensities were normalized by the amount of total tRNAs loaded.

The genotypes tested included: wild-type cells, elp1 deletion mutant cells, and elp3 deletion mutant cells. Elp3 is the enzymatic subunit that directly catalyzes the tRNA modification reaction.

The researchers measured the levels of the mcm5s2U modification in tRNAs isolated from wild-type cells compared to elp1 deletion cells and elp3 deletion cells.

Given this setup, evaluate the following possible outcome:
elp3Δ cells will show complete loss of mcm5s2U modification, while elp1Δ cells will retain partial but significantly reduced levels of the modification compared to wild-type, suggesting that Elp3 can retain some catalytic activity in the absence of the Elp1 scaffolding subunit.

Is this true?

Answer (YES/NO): NO